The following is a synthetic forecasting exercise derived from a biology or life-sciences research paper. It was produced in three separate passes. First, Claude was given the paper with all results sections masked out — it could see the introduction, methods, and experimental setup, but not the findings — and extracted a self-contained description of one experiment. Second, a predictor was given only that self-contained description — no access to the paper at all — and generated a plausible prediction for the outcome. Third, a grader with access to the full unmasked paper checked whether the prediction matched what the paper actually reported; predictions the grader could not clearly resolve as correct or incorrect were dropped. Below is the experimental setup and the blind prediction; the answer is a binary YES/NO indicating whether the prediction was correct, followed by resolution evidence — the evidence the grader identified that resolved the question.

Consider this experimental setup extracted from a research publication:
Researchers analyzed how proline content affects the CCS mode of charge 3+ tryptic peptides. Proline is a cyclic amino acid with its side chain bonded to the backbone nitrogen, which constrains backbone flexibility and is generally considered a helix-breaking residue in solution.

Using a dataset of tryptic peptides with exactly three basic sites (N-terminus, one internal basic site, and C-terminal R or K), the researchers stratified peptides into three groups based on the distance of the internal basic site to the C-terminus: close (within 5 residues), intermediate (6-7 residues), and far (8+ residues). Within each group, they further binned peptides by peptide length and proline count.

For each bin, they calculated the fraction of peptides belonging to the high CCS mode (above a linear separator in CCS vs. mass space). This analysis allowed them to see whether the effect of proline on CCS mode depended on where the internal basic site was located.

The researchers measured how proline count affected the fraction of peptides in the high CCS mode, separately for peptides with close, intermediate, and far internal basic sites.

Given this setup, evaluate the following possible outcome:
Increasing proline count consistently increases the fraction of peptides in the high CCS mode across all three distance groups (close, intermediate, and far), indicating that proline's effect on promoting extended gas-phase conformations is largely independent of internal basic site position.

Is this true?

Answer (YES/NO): NO